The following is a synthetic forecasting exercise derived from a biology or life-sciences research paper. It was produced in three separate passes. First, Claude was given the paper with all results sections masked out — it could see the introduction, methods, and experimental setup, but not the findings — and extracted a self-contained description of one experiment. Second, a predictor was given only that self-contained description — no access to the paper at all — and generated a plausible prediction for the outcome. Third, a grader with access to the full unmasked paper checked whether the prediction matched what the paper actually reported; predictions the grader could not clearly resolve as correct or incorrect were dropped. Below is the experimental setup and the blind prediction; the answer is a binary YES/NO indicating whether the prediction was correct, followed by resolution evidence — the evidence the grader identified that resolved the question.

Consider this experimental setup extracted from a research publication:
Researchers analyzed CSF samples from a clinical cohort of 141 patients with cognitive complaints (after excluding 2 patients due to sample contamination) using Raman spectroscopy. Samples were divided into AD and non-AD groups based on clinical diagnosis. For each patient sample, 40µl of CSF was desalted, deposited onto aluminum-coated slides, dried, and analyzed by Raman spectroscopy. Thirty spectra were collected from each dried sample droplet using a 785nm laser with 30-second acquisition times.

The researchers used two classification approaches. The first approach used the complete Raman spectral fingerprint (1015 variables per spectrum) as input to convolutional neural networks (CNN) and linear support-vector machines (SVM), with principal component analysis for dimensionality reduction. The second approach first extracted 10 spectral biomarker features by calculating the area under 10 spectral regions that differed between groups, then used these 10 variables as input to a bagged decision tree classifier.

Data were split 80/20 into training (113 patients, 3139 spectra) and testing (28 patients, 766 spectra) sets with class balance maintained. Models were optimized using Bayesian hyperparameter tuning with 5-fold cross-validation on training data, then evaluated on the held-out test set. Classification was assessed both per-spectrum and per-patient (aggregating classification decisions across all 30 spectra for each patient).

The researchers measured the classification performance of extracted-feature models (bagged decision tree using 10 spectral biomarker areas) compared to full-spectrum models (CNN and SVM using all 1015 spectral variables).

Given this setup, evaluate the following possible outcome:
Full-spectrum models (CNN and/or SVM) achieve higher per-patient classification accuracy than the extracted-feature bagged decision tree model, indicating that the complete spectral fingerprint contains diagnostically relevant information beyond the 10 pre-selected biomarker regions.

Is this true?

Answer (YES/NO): YES